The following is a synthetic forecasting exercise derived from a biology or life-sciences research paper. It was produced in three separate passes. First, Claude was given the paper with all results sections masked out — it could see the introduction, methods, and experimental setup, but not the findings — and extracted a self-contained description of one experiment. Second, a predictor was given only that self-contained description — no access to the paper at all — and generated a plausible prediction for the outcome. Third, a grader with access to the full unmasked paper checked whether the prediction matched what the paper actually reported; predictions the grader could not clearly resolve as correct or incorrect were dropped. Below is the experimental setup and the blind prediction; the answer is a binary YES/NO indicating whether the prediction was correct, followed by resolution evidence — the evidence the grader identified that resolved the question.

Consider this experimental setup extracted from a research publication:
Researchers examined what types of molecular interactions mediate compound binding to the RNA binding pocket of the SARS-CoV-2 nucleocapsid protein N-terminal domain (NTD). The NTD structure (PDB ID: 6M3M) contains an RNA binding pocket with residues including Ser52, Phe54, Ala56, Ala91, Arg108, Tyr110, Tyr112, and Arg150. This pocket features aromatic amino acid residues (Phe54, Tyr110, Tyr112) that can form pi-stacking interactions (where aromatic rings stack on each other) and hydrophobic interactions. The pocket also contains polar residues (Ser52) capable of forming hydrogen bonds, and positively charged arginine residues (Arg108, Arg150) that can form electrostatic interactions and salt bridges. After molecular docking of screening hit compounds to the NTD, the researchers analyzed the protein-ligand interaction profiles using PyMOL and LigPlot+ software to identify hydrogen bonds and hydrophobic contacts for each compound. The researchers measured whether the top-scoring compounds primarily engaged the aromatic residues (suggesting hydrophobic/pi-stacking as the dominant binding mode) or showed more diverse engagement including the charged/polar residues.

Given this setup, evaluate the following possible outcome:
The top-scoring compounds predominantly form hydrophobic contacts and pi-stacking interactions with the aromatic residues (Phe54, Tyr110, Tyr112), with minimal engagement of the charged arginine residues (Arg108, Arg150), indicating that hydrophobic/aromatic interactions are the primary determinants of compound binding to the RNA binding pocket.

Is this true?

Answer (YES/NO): NO